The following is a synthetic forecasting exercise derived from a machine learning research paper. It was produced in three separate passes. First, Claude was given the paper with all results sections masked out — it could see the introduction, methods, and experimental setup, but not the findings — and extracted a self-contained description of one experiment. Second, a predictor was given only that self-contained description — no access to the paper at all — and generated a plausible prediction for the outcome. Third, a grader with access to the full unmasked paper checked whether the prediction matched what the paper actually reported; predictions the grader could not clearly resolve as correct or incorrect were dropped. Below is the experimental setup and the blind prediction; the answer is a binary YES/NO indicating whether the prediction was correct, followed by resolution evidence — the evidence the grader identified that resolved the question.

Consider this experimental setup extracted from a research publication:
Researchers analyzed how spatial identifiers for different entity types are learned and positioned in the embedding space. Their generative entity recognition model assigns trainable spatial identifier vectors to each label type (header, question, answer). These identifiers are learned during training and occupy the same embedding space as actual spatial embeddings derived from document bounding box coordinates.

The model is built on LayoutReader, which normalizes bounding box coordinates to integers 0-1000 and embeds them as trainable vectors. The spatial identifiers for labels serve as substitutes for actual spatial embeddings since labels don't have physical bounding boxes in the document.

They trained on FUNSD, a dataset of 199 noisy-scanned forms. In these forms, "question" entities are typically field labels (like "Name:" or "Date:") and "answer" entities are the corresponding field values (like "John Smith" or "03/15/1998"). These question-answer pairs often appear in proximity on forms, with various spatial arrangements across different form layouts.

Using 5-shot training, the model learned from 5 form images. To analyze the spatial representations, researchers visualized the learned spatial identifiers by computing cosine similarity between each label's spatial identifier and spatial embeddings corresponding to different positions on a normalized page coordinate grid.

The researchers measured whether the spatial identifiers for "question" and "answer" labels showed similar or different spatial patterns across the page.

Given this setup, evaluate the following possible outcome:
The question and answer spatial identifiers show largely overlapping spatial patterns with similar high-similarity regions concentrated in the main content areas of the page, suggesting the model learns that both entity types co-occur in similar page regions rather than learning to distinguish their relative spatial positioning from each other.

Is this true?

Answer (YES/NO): NO